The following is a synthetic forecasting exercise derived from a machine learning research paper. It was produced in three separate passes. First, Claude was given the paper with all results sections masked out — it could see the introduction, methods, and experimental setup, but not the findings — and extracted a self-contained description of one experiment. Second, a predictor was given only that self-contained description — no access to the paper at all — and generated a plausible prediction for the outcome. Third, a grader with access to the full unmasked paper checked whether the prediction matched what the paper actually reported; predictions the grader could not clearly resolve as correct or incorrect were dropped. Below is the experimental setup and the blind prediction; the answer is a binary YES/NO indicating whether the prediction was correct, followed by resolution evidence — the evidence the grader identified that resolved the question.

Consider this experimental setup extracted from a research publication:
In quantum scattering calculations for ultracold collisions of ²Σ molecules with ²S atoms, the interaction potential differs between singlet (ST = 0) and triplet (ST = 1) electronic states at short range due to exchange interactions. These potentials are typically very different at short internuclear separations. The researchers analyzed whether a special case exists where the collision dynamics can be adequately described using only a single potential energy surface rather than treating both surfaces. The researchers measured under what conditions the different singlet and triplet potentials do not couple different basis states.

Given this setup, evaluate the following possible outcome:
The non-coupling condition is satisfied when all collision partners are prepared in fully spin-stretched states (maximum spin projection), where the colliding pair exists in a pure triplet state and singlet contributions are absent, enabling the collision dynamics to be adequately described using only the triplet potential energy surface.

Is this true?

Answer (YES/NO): YES